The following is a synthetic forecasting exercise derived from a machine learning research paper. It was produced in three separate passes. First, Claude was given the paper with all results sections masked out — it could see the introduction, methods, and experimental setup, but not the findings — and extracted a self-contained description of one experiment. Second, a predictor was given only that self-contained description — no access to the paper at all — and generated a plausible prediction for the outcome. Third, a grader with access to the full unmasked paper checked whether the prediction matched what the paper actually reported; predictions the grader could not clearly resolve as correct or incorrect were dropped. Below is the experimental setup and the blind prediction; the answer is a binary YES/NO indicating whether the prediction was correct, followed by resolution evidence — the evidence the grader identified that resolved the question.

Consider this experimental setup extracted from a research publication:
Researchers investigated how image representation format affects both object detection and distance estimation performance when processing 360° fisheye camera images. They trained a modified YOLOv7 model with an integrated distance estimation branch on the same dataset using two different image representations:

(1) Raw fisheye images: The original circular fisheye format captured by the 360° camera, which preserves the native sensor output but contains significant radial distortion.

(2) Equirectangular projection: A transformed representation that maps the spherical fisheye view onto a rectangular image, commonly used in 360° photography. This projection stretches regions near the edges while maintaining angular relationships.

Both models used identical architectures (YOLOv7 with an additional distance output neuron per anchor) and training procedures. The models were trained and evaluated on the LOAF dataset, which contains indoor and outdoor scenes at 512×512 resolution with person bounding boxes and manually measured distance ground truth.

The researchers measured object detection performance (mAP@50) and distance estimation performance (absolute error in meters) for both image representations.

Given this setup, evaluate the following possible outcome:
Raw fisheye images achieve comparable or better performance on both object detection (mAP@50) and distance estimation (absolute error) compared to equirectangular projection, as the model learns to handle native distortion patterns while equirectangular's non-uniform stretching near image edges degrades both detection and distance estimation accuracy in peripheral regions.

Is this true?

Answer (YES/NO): NO